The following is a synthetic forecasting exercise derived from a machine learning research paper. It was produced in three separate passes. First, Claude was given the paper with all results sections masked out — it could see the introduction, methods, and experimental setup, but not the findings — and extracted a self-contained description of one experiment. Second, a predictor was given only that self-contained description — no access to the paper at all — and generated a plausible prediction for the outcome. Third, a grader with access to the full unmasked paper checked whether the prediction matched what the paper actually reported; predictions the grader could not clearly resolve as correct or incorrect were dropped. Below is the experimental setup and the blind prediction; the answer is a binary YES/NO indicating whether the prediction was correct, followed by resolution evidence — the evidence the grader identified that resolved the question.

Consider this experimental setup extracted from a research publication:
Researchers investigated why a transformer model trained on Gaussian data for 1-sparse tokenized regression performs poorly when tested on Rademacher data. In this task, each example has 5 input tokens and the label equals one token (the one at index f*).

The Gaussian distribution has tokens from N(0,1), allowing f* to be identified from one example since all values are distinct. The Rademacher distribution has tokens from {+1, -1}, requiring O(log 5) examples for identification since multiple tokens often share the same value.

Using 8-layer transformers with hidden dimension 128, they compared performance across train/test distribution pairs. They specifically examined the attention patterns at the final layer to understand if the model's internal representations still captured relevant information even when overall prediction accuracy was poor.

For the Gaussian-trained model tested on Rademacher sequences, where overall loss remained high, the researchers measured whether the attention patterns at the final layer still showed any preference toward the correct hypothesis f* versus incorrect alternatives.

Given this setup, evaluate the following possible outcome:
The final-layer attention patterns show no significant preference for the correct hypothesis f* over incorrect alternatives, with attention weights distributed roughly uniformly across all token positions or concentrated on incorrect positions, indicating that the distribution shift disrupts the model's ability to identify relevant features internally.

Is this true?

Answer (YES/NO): NO